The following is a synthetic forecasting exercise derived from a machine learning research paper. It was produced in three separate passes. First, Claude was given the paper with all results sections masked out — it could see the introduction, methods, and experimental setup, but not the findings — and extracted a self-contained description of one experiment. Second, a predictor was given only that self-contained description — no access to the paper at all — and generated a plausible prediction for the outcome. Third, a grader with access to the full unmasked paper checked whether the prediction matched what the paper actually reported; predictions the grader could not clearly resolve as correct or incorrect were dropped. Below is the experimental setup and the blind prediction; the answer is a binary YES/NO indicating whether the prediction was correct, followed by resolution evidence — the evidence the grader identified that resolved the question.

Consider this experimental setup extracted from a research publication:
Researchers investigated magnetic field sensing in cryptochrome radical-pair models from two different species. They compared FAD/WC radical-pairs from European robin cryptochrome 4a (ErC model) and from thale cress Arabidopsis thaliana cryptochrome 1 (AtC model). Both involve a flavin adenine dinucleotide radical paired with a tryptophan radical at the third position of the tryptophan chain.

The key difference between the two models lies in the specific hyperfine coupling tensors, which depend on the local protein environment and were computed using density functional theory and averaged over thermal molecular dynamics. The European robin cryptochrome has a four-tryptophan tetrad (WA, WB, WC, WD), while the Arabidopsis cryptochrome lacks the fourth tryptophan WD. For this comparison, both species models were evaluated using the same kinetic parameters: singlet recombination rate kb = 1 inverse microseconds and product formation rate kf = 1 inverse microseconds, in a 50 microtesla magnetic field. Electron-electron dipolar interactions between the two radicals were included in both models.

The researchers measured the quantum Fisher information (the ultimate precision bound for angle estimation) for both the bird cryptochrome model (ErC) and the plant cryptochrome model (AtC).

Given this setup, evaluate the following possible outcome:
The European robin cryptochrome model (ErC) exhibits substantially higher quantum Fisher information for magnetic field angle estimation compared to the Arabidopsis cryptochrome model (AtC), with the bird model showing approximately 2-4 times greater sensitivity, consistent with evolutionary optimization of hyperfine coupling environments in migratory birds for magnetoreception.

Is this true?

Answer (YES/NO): NO